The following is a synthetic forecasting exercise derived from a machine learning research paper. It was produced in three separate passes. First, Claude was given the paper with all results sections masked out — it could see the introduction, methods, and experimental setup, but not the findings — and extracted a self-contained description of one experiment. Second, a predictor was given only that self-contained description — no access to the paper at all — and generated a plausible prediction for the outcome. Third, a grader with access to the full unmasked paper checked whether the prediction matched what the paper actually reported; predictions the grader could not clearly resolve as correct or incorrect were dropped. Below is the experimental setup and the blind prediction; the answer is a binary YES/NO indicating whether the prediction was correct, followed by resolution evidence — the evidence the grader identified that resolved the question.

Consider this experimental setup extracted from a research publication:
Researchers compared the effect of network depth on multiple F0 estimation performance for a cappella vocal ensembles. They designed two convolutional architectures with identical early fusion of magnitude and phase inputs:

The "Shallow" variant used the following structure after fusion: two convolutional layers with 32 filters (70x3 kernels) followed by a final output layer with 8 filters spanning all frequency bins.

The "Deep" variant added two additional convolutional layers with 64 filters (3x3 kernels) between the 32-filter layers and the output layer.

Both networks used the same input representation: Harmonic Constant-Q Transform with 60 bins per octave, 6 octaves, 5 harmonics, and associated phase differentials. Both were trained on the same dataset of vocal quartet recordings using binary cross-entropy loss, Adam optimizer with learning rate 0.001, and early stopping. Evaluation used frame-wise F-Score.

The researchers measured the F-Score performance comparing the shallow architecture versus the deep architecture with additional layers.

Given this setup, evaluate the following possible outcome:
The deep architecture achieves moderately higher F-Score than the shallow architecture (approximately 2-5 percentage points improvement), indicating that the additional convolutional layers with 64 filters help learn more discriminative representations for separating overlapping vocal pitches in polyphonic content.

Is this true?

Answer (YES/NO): NO